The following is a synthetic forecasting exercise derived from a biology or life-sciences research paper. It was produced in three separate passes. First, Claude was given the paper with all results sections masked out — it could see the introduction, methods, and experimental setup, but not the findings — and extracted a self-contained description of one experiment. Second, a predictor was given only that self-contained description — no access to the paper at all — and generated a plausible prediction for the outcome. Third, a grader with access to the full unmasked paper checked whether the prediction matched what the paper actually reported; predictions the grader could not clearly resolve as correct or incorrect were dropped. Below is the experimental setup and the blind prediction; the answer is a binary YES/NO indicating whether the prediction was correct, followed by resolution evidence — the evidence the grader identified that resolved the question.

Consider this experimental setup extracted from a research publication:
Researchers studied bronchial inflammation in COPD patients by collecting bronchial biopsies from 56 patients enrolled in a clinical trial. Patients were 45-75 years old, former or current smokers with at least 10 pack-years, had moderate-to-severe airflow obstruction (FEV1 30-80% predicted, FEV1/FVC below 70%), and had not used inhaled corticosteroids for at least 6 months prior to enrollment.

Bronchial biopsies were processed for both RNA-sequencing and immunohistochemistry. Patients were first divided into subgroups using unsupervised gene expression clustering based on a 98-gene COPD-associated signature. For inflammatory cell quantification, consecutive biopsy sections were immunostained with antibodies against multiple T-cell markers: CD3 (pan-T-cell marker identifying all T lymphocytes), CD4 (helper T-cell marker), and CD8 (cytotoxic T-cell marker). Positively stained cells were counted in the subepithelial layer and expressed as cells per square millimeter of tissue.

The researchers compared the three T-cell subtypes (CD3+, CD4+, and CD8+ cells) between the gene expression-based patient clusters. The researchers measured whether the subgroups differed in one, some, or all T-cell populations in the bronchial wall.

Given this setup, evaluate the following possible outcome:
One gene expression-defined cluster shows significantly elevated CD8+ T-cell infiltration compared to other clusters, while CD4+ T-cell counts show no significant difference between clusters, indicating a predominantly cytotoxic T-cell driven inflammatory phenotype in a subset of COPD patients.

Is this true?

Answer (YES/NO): NO